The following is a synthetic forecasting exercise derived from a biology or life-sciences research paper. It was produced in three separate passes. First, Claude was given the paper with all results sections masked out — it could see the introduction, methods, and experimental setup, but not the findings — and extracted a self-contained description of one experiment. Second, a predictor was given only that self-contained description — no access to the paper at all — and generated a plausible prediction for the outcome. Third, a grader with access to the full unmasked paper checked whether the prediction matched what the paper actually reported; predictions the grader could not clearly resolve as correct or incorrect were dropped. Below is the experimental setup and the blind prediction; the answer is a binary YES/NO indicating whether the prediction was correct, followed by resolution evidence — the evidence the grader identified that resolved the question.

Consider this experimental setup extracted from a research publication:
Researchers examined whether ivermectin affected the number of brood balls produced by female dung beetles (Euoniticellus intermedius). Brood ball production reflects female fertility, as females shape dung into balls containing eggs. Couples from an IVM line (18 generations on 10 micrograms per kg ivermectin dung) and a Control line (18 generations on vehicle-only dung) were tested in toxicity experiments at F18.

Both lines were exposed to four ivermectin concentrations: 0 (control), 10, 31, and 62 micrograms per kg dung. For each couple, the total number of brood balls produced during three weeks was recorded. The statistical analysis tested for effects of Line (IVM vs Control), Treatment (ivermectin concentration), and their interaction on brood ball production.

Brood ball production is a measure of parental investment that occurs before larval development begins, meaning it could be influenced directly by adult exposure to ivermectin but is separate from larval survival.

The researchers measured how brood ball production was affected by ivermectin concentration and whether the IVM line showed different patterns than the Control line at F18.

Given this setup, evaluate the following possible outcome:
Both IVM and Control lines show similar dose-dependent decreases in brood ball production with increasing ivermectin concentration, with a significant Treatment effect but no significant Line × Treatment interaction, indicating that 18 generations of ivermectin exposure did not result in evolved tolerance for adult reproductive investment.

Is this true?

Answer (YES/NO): NO